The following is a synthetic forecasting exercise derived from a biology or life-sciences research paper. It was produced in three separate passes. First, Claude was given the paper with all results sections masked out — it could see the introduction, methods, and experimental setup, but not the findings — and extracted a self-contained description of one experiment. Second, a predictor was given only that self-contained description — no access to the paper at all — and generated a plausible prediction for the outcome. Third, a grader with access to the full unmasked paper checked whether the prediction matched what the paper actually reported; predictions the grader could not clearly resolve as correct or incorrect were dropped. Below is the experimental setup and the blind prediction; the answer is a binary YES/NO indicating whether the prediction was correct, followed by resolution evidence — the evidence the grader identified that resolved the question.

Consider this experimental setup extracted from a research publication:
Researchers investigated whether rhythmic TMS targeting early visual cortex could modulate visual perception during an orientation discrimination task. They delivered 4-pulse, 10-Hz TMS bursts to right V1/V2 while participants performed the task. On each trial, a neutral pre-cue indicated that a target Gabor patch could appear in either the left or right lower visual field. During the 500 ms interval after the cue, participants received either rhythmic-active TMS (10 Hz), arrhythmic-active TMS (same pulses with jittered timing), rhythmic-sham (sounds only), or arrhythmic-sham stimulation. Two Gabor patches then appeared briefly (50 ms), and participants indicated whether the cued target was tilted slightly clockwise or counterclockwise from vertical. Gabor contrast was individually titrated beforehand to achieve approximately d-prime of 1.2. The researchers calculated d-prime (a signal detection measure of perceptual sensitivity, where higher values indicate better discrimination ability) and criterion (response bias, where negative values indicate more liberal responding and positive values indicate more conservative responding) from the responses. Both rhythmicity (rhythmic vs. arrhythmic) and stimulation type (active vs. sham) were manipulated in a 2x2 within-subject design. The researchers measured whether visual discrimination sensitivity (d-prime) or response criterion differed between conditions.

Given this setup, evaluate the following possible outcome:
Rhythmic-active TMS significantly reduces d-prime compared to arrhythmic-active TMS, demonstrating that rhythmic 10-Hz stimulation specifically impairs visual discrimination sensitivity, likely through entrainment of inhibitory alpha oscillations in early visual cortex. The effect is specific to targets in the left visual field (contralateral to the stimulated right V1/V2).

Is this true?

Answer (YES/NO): NO